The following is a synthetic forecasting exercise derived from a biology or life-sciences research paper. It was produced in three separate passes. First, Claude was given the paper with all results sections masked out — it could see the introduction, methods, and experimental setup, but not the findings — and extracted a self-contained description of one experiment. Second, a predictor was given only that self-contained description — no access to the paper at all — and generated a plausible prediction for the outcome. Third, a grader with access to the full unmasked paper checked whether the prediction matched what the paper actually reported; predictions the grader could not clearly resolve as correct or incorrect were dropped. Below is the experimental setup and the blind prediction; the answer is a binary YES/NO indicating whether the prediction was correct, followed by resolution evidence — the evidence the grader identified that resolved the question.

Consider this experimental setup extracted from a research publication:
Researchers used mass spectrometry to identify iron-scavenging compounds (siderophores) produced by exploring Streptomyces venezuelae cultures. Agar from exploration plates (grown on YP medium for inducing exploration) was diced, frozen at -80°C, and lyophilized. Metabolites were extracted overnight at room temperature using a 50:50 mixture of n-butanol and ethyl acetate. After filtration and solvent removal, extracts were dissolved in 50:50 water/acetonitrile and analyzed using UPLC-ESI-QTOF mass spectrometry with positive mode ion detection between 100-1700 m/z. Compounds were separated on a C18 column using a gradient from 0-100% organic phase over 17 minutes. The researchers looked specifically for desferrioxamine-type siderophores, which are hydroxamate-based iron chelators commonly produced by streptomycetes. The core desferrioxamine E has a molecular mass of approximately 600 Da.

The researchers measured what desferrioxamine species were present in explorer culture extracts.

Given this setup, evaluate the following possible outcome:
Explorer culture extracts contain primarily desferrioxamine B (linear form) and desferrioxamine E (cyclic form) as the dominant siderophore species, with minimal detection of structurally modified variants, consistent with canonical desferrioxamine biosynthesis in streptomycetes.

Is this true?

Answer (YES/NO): NO